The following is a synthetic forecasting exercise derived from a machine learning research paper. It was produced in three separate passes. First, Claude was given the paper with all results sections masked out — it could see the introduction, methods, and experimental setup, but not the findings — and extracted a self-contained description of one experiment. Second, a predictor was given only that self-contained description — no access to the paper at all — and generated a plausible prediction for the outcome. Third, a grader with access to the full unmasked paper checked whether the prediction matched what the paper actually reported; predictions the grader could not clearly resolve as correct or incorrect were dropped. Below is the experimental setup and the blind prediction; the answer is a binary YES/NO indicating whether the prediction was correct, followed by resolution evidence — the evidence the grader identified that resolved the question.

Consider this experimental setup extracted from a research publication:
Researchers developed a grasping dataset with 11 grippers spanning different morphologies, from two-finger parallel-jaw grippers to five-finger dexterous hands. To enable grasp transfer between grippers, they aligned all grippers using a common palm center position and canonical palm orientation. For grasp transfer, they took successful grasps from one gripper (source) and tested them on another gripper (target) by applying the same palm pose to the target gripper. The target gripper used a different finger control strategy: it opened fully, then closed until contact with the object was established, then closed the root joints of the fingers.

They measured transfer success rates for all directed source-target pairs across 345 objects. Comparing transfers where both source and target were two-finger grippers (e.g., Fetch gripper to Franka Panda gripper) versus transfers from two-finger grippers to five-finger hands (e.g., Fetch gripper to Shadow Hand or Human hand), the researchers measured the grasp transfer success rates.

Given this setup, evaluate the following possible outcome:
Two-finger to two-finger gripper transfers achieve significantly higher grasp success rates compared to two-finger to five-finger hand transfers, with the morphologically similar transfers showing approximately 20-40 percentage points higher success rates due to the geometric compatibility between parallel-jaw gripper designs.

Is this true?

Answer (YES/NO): NO